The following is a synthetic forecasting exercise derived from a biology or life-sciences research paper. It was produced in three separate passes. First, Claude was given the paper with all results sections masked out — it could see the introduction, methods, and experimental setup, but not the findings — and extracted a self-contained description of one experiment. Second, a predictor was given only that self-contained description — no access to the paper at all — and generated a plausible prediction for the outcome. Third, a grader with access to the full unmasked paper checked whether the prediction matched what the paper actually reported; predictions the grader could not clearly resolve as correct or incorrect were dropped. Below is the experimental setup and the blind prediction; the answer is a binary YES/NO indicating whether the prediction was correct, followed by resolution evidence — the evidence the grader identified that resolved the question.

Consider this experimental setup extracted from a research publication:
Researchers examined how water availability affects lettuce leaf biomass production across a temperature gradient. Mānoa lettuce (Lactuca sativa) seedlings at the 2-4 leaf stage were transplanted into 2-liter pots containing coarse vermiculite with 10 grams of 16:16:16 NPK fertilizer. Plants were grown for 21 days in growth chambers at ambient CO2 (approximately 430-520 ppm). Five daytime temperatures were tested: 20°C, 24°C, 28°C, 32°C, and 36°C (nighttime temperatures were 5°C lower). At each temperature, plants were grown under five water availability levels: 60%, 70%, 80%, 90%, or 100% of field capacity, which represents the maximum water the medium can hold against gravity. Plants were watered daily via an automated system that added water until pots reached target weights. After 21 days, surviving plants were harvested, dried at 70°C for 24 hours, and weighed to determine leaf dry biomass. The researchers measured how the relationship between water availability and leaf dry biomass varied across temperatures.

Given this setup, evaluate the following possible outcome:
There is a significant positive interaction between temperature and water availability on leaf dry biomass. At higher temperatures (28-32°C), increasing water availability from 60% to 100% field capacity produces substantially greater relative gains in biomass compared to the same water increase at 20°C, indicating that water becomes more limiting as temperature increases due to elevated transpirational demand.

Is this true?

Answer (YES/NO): NO